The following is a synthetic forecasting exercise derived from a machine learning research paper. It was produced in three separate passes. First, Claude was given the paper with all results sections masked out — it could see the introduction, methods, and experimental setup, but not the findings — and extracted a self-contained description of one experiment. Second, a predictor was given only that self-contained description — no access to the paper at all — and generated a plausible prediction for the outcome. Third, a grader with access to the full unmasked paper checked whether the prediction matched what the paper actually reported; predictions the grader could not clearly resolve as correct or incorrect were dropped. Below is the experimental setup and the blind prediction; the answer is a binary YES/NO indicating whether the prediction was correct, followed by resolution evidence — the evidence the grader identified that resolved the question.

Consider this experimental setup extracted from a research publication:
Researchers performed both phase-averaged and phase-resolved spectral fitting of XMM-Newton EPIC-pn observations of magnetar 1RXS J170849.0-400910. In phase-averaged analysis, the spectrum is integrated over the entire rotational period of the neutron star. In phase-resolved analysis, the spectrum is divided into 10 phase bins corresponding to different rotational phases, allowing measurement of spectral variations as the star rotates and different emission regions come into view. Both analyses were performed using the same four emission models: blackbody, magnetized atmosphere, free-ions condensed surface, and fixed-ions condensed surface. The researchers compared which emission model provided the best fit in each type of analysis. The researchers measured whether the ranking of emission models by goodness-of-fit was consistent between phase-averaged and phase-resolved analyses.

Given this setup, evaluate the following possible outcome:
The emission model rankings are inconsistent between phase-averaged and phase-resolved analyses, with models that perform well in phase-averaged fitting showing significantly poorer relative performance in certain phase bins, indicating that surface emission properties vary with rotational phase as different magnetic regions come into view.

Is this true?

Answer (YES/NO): NO